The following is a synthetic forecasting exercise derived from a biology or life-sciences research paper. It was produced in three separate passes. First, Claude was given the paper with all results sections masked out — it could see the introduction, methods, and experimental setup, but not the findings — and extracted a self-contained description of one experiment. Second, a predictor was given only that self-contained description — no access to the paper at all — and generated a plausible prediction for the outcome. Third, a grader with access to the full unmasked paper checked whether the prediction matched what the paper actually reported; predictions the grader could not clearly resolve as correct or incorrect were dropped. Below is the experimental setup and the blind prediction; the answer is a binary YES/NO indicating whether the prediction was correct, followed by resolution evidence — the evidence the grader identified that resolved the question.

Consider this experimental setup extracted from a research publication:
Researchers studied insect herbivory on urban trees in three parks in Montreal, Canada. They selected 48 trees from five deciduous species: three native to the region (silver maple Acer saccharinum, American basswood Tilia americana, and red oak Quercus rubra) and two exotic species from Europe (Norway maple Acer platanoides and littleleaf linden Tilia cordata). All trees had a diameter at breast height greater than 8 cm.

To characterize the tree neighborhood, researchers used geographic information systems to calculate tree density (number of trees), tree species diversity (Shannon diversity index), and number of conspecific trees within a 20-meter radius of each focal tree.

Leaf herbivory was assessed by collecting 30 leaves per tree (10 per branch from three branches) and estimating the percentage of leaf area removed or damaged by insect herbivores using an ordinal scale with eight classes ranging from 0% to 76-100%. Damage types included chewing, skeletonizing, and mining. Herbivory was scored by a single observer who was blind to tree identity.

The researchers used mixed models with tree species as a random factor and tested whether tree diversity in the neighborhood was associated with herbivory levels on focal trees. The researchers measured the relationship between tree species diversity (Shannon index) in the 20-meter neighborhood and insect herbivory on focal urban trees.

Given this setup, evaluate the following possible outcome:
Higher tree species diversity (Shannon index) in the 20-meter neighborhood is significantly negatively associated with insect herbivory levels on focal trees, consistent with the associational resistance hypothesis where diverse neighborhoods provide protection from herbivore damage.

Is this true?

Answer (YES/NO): YES